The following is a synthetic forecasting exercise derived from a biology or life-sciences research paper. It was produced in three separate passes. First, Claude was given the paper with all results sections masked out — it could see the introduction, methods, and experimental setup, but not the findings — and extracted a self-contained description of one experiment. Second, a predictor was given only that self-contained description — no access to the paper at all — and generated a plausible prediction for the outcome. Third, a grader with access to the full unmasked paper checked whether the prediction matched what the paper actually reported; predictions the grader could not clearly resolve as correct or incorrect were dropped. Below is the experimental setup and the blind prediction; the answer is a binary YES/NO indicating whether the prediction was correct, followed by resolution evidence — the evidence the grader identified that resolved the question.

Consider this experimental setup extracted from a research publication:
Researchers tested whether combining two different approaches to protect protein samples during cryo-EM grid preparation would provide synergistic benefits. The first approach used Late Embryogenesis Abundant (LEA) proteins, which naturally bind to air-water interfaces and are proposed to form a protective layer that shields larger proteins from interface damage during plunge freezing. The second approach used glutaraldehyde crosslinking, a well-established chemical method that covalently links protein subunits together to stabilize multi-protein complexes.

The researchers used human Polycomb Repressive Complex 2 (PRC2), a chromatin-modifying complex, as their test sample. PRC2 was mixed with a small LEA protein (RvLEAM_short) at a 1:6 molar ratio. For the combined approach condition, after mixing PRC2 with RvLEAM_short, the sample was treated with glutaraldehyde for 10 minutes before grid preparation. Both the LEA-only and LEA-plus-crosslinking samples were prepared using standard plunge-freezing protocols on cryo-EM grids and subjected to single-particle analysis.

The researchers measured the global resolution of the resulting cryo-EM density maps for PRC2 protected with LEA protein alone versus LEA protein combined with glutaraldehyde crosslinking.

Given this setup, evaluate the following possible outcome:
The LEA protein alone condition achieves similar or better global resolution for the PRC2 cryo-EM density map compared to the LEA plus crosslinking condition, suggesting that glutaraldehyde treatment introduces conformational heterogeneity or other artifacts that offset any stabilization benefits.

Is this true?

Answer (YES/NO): NO